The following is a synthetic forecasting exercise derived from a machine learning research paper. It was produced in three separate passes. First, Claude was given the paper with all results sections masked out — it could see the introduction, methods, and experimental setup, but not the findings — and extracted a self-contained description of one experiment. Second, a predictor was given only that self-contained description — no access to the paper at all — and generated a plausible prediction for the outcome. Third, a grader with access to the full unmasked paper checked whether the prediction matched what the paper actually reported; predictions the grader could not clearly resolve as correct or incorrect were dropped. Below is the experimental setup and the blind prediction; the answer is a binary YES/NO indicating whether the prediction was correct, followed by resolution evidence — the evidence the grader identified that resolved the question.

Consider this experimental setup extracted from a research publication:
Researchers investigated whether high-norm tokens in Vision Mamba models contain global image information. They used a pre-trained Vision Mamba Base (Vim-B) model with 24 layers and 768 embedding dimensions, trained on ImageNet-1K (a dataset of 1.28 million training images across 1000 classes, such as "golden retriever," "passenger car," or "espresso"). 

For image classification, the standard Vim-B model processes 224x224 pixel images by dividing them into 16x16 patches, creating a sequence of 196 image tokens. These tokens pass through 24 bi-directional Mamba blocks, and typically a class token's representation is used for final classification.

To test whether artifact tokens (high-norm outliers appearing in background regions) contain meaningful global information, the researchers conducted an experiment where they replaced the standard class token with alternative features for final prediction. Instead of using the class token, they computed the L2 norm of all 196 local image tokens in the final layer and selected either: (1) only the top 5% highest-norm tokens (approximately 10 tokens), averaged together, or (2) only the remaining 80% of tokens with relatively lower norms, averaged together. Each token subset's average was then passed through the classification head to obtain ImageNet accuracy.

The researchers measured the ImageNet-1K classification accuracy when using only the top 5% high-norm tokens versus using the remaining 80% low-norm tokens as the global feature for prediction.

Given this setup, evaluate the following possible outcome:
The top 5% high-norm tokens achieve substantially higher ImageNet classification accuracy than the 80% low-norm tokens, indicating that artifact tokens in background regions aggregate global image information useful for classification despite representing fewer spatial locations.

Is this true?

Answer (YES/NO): YES